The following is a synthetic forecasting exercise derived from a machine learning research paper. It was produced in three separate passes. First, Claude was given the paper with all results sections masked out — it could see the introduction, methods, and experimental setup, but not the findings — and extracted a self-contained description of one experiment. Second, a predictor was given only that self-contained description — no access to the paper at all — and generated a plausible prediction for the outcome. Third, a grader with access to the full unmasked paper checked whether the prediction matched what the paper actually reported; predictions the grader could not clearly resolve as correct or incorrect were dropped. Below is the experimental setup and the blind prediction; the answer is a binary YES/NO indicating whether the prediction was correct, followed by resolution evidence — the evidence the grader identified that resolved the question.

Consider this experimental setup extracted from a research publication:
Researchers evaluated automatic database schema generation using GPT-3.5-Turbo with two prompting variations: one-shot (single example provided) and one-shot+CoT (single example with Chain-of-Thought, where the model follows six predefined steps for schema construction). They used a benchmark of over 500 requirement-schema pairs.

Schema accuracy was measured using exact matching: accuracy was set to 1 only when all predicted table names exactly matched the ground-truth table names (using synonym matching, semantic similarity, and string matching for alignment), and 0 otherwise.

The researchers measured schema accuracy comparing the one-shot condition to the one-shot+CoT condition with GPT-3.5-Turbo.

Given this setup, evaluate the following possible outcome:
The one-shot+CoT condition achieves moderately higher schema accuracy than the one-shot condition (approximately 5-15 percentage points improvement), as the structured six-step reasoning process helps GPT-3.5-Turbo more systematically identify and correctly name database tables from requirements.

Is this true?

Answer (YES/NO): NO